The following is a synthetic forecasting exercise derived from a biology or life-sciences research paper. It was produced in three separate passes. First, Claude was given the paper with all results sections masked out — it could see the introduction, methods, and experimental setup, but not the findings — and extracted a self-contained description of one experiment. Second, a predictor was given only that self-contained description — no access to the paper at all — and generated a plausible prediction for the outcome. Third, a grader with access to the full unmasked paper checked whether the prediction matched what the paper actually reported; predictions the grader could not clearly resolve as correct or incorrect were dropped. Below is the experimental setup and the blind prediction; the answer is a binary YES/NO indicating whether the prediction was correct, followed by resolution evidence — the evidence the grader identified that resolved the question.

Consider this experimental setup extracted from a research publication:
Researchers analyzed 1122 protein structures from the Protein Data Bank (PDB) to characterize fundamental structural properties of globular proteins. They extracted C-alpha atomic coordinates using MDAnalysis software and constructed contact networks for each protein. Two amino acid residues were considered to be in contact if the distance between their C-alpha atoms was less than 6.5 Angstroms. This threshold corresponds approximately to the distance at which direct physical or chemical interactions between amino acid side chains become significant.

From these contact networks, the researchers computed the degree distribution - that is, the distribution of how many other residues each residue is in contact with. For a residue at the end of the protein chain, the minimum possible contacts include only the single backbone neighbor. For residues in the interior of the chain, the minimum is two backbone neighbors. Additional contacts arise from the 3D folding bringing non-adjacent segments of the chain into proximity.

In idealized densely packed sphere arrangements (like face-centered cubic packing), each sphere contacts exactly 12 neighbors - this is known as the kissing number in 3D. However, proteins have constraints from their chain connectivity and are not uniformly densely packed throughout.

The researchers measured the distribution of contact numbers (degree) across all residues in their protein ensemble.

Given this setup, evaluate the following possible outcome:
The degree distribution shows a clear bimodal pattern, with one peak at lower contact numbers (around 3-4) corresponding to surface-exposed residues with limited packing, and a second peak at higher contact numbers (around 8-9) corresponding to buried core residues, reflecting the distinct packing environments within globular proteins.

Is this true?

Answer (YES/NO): NO